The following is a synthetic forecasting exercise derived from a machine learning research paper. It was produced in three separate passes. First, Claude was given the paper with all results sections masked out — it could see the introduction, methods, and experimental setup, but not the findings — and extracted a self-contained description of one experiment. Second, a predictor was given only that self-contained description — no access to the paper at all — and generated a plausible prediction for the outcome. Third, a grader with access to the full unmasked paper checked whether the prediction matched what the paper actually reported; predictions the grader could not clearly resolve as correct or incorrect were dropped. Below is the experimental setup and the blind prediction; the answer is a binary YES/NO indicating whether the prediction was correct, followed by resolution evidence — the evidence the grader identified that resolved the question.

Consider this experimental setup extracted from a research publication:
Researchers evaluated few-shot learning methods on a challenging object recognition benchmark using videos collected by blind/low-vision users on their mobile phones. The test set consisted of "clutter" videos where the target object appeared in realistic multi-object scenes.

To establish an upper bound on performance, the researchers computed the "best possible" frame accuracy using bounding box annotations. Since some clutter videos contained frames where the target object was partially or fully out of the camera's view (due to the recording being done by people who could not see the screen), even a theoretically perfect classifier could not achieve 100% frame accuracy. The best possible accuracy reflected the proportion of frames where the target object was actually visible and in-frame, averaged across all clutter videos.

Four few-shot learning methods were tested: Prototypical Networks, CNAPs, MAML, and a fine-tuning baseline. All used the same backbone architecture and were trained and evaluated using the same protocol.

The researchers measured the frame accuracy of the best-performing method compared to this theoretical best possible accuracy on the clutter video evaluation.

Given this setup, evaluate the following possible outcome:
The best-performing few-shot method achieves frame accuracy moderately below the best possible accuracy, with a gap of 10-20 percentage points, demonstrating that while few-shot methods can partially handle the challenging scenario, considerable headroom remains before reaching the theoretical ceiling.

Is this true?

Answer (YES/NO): NO